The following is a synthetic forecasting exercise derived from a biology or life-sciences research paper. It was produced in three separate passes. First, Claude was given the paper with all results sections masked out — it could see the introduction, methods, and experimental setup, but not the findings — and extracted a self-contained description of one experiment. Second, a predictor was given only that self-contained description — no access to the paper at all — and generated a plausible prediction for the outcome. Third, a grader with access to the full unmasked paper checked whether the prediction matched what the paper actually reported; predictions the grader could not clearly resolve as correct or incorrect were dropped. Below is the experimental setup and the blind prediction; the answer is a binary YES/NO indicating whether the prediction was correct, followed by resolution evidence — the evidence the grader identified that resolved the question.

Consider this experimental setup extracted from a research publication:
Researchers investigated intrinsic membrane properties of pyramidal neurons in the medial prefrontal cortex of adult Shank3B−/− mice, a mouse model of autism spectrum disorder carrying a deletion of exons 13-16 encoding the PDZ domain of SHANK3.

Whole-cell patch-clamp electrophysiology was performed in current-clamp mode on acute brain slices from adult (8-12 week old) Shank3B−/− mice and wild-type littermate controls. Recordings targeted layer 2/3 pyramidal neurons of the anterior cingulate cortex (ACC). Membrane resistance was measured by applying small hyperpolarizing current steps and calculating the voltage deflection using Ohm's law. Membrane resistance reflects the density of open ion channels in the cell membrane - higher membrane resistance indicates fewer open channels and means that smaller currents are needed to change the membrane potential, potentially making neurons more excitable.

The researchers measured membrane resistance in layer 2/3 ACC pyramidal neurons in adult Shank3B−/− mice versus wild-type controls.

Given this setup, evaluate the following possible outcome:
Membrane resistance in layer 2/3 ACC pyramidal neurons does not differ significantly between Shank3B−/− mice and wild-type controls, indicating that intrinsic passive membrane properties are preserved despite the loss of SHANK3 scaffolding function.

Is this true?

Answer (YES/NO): NO